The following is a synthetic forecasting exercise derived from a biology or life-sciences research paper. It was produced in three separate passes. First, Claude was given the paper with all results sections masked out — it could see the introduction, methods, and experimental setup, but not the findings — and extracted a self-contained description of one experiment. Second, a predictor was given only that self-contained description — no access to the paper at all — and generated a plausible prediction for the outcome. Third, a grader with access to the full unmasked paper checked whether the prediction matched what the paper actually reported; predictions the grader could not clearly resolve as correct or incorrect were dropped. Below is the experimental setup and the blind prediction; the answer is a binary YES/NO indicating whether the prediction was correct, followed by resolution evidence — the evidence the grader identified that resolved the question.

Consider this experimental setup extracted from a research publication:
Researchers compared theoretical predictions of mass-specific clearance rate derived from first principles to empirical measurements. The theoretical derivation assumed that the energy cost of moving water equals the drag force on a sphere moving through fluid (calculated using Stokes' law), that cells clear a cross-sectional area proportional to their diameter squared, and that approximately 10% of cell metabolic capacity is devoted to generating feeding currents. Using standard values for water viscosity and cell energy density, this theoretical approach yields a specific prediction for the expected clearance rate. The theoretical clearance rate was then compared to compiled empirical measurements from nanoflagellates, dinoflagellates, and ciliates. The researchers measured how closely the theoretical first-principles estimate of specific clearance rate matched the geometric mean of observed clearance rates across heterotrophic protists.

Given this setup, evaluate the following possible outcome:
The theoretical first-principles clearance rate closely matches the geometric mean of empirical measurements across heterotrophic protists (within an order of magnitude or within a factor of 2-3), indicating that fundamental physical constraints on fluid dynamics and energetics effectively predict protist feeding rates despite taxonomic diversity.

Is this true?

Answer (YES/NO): YES